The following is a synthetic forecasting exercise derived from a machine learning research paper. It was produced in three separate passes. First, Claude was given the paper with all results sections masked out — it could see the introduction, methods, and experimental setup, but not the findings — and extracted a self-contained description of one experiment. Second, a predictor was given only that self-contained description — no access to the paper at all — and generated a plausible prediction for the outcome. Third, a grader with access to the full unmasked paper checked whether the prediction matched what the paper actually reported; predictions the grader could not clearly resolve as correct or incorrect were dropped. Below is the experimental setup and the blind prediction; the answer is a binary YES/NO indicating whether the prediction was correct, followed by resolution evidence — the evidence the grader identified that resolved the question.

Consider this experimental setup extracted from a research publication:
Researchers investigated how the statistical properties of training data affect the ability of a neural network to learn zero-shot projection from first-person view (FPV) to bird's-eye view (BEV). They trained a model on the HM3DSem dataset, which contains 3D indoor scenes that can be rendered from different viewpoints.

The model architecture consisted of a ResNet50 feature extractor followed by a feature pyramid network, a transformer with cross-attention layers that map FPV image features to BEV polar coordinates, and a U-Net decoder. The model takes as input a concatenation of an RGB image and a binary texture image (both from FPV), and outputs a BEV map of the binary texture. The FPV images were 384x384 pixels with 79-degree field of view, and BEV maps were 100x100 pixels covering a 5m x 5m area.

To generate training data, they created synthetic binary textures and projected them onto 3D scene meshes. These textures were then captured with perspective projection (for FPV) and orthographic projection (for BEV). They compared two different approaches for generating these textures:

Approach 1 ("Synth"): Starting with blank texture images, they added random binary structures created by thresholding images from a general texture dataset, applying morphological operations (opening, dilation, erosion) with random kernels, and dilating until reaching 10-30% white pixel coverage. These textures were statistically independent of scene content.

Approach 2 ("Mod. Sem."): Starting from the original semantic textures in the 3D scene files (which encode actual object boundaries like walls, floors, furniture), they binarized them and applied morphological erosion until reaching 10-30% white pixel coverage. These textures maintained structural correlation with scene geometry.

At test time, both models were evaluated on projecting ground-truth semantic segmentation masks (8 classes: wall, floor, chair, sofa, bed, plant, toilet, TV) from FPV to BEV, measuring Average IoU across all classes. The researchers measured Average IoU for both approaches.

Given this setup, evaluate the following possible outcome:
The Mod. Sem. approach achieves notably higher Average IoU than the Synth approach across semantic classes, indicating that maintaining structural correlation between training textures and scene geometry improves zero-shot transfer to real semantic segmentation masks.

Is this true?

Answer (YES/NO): NO